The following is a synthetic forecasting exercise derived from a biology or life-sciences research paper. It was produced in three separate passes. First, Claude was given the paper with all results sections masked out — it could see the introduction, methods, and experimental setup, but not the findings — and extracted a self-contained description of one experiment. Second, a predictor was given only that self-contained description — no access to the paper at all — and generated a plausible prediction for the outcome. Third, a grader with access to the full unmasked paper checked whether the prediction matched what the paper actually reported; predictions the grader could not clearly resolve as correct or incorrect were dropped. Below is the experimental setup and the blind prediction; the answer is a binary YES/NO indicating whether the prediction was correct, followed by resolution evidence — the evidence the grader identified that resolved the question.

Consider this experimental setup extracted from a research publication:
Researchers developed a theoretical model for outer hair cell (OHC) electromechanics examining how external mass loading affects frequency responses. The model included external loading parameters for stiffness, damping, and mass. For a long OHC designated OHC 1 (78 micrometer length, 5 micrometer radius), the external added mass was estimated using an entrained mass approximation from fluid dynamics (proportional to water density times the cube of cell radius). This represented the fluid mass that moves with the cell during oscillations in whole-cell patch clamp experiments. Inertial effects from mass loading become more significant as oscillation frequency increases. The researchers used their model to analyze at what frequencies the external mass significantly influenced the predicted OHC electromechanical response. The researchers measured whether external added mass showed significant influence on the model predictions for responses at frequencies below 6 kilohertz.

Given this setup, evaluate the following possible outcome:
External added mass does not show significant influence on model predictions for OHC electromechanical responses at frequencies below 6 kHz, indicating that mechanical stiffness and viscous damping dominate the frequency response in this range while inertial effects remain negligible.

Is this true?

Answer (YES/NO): YES